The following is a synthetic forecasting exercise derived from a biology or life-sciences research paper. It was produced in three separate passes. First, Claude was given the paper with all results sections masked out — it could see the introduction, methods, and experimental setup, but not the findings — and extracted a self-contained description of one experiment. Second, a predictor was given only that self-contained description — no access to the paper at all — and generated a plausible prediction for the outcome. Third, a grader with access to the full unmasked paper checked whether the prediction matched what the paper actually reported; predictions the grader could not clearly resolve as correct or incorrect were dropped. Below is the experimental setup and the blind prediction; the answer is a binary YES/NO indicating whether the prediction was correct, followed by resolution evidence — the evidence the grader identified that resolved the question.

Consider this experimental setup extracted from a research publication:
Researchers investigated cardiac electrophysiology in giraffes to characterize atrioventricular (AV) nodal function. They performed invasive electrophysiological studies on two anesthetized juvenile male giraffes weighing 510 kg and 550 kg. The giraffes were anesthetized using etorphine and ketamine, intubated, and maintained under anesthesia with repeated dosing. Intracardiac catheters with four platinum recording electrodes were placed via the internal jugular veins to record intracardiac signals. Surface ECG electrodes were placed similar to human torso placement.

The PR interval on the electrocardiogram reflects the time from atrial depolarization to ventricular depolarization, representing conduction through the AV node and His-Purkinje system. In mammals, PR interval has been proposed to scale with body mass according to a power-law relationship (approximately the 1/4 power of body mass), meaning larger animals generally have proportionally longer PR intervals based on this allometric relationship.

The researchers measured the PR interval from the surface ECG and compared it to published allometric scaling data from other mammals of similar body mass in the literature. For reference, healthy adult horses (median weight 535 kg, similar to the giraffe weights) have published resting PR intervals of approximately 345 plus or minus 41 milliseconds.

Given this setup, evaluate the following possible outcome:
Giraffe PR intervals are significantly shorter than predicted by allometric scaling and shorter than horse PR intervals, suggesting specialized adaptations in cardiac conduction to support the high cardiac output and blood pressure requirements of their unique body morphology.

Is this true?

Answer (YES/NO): NO